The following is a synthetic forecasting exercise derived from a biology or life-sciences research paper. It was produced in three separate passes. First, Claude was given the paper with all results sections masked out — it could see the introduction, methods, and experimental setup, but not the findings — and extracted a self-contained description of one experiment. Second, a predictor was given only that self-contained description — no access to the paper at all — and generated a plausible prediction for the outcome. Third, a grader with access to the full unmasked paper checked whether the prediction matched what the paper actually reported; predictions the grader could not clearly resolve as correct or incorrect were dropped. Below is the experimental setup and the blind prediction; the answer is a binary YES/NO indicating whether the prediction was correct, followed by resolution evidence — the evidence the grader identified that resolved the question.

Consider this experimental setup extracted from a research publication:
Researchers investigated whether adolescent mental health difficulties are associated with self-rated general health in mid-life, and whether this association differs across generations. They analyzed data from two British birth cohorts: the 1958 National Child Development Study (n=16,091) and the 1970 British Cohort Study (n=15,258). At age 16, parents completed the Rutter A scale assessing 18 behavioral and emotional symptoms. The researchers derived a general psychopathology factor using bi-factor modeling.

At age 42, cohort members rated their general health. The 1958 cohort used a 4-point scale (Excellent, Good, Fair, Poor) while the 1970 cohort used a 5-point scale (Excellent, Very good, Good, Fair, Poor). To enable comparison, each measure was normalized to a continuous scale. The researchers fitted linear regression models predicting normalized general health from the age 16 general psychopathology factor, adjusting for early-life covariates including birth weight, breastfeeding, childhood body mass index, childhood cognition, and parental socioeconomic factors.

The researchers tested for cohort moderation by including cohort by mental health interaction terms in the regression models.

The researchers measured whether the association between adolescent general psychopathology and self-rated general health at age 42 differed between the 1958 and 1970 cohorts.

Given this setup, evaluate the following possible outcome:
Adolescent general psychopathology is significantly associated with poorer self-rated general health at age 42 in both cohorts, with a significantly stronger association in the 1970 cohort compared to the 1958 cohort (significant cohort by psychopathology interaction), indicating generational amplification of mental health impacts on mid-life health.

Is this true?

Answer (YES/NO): YES